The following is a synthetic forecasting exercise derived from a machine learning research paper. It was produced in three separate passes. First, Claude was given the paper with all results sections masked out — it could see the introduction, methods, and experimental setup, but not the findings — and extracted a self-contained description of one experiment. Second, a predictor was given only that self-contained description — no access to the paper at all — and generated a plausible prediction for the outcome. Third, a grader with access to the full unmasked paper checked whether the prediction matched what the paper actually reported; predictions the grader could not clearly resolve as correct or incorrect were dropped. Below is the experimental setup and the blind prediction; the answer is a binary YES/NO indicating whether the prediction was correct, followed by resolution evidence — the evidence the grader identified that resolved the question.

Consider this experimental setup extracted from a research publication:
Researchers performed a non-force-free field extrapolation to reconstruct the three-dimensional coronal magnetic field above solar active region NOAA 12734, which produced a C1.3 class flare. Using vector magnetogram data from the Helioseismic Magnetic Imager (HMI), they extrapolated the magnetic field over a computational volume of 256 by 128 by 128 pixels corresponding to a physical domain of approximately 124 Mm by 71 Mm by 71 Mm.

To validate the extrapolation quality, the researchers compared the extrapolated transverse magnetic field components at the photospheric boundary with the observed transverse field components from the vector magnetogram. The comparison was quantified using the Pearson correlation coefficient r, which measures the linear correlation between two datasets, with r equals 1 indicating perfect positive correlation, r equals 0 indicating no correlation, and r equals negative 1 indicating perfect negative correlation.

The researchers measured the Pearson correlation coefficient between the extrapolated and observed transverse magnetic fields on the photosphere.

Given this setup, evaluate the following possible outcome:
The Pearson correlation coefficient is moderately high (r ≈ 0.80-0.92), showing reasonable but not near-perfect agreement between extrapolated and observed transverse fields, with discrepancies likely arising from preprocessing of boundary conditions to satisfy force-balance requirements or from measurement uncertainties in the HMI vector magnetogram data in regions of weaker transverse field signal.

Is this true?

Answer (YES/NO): NO